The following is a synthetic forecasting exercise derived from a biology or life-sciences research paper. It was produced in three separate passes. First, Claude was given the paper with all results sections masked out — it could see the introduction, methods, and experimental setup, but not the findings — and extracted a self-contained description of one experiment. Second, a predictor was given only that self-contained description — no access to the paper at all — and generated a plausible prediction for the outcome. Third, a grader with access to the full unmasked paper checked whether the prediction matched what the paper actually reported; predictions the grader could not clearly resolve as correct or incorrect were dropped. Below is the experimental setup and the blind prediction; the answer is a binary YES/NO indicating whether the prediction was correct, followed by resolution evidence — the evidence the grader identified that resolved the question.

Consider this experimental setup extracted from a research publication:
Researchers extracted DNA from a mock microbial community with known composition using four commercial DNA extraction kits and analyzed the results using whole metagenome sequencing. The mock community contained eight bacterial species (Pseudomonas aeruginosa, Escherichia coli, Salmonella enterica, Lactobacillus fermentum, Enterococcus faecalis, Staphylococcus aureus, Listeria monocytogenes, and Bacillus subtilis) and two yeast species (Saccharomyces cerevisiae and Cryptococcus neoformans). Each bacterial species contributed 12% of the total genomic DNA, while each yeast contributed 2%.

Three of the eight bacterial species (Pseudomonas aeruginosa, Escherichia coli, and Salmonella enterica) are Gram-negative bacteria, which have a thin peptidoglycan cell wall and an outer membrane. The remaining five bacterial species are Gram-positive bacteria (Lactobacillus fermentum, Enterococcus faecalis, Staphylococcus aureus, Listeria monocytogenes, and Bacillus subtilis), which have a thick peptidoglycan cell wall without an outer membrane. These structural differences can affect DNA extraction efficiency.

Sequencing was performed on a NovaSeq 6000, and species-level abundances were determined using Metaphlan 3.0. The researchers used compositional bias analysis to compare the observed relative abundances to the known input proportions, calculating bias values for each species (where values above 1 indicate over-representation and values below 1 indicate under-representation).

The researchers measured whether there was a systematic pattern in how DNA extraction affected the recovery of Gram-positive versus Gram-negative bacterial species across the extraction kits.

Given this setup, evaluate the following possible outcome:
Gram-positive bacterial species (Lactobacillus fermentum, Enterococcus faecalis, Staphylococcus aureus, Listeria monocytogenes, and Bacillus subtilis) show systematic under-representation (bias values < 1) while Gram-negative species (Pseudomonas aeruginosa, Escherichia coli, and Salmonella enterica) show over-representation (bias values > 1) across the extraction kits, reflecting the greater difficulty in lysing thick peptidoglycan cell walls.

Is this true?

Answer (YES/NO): NO